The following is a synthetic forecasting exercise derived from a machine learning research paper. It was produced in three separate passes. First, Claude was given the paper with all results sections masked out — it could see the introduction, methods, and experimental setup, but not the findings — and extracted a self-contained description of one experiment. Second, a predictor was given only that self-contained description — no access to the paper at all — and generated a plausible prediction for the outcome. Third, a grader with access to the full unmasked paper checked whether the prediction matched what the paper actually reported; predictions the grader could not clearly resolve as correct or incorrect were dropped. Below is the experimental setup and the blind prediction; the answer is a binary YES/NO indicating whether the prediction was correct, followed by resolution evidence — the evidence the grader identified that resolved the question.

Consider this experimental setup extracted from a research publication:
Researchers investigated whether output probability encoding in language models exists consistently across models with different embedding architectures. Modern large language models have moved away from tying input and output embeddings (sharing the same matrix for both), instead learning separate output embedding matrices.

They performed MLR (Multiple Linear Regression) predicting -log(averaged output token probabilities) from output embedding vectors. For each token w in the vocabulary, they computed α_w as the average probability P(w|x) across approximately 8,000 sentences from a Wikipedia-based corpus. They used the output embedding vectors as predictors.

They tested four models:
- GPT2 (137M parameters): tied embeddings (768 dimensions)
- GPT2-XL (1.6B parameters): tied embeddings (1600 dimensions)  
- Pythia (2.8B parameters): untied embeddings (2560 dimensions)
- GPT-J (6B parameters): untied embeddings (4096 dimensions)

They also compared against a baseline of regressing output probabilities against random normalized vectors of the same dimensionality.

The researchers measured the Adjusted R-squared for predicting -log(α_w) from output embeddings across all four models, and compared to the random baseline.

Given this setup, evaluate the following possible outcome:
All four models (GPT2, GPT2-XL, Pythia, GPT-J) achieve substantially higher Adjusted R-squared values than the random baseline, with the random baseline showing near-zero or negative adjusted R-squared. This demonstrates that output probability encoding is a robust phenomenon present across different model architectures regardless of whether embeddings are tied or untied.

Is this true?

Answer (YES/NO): YES